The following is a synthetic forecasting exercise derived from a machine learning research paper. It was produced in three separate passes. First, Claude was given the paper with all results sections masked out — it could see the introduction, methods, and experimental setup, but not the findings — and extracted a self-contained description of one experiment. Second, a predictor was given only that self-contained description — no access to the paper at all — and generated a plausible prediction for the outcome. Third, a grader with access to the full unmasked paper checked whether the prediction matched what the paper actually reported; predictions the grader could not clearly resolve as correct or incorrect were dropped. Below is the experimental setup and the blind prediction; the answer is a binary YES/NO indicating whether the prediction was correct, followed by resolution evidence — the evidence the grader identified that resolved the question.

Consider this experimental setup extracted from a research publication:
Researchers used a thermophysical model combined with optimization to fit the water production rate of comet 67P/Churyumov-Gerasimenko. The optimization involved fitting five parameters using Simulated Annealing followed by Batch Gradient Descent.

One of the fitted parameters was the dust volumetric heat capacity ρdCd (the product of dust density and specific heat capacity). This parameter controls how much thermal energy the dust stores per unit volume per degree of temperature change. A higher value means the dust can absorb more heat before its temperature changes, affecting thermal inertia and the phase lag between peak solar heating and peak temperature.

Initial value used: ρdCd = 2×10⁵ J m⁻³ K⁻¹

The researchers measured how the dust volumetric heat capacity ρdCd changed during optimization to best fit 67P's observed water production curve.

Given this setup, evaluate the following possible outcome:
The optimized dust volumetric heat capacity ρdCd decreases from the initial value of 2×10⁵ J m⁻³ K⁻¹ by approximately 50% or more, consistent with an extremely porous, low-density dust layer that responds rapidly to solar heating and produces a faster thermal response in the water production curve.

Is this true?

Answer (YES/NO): NO